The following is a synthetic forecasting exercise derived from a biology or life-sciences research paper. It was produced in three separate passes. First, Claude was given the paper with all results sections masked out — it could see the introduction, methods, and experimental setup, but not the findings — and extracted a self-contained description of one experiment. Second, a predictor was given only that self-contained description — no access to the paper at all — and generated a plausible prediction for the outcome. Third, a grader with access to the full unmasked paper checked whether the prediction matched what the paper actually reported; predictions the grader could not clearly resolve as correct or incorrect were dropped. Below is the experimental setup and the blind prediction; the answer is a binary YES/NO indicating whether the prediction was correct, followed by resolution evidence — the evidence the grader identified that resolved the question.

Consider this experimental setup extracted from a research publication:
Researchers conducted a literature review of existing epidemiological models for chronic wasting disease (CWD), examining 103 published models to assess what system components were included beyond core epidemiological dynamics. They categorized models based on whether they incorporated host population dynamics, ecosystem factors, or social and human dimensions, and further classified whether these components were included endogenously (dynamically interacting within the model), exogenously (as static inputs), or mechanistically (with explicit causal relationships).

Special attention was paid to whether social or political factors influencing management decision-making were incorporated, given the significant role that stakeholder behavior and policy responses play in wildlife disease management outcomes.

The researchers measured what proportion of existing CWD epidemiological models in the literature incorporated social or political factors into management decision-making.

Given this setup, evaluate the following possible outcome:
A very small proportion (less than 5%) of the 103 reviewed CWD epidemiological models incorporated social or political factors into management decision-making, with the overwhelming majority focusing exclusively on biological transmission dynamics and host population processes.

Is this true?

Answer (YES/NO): NO